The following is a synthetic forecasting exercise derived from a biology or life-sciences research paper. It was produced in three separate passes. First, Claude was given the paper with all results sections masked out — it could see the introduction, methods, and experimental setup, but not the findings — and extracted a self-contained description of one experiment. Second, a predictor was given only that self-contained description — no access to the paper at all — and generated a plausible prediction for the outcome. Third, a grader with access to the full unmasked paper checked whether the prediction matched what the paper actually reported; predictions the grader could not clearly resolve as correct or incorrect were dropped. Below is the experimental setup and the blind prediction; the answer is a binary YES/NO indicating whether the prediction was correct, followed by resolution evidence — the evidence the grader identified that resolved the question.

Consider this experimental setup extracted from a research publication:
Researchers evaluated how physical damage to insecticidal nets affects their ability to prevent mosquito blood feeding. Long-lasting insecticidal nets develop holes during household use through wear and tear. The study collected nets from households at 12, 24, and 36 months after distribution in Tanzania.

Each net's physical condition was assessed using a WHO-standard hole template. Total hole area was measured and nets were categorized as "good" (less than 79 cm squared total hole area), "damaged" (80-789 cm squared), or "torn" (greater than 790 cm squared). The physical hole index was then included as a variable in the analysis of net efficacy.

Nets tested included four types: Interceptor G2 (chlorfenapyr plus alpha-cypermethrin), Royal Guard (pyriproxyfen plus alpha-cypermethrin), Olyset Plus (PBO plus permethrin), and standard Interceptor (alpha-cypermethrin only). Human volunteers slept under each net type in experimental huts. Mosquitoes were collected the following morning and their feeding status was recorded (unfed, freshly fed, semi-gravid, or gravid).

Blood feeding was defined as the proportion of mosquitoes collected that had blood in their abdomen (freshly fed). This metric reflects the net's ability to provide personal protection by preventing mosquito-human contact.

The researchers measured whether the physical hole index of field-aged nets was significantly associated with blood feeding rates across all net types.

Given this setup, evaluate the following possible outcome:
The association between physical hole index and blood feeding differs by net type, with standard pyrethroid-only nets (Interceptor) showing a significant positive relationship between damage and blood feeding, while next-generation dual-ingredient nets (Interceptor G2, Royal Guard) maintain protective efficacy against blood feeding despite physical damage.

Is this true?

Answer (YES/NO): NO